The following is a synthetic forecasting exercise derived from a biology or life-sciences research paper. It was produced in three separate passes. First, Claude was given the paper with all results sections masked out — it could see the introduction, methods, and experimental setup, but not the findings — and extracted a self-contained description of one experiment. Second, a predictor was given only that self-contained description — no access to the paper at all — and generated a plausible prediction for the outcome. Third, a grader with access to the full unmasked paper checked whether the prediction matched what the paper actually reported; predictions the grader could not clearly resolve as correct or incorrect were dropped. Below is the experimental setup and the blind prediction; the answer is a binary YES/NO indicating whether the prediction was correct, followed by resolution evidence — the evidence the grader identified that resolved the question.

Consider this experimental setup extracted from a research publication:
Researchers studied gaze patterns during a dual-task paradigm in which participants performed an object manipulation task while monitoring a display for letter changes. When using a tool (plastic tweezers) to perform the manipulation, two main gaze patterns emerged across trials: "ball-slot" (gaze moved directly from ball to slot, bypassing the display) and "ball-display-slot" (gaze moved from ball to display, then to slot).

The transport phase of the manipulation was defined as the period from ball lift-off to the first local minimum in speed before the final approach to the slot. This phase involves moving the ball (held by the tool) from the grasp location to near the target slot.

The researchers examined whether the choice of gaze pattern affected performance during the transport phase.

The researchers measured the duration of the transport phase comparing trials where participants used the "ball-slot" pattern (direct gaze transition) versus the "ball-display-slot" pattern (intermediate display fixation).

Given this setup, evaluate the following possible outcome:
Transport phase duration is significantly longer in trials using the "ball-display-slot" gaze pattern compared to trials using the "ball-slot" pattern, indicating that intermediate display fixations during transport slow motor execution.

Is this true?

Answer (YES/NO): YES